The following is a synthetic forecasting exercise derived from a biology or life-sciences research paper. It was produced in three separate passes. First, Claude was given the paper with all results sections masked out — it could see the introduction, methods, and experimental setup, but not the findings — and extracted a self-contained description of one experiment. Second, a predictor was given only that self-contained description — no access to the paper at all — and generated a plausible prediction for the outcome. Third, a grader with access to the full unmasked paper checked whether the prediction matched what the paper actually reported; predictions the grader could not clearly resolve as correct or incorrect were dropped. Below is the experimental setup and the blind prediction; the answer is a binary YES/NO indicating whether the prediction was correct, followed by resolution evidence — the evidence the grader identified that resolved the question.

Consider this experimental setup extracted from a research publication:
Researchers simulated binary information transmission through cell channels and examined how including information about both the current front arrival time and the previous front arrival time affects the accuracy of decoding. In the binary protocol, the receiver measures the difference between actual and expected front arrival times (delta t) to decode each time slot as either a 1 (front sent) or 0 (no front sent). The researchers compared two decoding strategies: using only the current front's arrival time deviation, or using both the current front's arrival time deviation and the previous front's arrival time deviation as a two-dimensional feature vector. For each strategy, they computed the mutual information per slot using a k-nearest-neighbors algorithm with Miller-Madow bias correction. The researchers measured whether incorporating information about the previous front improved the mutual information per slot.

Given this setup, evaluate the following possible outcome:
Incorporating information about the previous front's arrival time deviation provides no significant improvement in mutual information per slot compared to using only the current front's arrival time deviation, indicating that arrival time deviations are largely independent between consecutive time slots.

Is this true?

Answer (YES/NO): NO